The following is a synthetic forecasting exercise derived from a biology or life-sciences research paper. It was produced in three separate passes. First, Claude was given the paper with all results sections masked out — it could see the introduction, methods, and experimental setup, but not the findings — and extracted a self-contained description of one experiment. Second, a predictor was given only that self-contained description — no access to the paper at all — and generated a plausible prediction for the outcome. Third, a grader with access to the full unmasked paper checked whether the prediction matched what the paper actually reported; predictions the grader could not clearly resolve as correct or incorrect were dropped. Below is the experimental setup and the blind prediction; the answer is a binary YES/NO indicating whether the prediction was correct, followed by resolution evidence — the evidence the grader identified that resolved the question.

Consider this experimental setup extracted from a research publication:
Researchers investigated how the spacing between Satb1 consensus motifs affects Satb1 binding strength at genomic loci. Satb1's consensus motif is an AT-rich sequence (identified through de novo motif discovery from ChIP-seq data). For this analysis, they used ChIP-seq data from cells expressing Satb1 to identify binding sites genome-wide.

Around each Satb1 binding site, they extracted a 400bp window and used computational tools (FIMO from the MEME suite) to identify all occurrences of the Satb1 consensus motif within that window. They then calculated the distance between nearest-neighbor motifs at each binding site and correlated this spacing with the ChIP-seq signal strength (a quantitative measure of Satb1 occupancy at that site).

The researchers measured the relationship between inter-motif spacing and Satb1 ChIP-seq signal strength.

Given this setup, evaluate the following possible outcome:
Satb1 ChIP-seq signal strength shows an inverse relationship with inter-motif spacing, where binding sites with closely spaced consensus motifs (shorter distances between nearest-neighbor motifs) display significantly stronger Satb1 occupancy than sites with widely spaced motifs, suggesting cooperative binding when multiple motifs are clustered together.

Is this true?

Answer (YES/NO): NO